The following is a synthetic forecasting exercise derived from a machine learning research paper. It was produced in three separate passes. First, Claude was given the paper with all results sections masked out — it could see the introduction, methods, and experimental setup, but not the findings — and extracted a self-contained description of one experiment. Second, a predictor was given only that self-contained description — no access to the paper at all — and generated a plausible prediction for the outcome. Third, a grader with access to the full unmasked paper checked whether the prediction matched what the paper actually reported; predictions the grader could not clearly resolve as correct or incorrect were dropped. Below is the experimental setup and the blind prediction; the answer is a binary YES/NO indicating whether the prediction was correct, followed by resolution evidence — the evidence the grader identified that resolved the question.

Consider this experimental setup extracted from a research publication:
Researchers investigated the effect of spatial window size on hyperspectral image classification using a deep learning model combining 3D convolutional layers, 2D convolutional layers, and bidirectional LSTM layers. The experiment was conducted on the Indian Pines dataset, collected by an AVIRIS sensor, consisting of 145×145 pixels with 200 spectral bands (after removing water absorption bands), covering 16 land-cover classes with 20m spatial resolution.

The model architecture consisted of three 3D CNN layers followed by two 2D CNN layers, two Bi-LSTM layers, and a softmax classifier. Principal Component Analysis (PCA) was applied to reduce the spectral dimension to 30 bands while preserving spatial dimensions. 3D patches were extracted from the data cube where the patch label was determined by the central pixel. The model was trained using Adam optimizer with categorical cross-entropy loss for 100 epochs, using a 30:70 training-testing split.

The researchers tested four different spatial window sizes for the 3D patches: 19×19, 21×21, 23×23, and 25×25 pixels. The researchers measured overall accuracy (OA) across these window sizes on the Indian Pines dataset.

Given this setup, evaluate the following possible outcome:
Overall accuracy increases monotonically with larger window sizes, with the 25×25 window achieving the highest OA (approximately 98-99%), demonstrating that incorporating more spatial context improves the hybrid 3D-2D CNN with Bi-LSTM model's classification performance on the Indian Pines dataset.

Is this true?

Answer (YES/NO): NO